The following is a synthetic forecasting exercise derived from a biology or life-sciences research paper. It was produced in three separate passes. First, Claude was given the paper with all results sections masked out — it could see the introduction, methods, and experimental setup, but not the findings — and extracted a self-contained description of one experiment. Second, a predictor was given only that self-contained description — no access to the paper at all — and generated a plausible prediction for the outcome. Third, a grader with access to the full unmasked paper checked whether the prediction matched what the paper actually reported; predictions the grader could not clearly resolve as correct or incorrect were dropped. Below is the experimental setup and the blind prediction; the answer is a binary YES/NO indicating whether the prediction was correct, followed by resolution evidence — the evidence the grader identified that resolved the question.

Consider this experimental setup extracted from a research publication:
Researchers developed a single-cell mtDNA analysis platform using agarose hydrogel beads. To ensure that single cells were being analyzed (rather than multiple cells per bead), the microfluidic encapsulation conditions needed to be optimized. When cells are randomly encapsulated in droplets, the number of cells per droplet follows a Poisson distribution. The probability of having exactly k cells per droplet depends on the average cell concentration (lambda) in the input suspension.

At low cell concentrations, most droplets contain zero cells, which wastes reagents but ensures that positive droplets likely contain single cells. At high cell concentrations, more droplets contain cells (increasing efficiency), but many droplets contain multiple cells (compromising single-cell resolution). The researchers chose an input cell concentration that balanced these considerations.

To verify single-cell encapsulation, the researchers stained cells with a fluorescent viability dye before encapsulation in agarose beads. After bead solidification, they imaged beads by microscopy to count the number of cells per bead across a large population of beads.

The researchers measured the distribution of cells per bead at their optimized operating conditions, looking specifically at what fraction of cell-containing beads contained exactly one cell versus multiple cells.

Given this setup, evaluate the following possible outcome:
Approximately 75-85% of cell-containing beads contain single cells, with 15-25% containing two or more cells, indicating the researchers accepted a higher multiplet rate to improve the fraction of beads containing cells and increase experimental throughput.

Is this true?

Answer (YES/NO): NO